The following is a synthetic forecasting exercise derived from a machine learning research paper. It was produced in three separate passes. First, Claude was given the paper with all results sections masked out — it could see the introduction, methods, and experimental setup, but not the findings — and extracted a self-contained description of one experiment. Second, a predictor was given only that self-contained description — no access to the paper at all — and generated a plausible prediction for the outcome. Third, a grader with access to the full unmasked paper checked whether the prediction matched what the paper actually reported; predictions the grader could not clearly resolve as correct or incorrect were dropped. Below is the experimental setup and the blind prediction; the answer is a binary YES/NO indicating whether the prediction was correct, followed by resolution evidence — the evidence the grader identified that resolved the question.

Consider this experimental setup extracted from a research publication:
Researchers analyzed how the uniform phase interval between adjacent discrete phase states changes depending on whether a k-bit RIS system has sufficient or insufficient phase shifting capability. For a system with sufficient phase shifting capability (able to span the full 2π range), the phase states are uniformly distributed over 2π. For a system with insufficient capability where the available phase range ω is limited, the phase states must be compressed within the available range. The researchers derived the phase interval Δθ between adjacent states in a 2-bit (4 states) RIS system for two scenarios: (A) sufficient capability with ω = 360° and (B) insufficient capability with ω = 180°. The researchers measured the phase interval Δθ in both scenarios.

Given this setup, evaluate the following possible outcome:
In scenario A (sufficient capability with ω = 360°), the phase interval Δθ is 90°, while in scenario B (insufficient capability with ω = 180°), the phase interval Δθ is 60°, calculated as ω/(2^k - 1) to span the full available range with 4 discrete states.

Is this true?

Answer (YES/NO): YES